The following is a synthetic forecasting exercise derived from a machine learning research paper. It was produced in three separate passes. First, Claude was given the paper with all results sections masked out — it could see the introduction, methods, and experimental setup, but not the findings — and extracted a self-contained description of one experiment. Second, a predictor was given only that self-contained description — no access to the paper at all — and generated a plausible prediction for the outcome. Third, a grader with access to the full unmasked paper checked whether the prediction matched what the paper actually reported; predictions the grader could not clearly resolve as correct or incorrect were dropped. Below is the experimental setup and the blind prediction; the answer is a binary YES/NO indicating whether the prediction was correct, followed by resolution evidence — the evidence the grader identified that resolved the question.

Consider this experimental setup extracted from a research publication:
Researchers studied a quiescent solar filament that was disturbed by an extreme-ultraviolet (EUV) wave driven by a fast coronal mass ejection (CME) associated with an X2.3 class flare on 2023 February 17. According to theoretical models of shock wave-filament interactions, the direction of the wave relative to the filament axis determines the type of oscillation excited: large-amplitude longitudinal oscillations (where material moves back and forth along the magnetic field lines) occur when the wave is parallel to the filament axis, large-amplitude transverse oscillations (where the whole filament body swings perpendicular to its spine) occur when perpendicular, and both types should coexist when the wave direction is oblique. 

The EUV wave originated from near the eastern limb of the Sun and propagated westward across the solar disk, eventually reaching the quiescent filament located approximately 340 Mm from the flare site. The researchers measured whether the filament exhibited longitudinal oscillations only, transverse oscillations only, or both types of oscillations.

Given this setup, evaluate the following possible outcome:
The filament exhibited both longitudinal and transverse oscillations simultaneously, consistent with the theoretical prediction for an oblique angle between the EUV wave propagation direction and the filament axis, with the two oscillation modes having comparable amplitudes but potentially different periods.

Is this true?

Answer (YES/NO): NO